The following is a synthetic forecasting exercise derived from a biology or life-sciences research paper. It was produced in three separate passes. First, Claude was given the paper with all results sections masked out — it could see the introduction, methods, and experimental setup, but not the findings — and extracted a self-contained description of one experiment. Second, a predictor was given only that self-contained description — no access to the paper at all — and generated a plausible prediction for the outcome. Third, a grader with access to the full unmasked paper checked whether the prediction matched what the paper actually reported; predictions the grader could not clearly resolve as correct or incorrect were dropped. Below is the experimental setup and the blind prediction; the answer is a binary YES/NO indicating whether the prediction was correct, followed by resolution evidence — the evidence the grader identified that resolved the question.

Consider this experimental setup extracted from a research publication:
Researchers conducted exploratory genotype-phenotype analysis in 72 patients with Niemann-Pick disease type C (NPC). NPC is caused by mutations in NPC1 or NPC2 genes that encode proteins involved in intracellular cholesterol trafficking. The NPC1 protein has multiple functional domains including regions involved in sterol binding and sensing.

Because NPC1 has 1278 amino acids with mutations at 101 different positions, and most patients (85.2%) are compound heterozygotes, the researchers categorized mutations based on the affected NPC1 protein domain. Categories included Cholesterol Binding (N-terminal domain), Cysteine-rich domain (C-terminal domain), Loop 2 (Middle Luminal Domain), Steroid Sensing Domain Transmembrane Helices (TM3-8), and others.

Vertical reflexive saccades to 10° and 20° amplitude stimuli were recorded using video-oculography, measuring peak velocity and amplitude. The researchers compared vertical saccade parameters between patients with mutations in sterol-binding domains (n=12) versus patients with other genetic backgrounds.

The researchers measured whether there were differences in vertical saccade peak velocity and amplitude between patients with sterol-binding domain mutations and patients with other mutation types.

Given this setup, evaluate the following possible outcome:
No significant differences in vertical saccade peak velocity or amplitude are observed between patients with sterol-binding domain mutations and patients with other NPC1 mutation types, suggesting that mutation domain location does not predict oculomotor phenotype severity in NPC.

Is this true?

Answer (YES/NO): NO